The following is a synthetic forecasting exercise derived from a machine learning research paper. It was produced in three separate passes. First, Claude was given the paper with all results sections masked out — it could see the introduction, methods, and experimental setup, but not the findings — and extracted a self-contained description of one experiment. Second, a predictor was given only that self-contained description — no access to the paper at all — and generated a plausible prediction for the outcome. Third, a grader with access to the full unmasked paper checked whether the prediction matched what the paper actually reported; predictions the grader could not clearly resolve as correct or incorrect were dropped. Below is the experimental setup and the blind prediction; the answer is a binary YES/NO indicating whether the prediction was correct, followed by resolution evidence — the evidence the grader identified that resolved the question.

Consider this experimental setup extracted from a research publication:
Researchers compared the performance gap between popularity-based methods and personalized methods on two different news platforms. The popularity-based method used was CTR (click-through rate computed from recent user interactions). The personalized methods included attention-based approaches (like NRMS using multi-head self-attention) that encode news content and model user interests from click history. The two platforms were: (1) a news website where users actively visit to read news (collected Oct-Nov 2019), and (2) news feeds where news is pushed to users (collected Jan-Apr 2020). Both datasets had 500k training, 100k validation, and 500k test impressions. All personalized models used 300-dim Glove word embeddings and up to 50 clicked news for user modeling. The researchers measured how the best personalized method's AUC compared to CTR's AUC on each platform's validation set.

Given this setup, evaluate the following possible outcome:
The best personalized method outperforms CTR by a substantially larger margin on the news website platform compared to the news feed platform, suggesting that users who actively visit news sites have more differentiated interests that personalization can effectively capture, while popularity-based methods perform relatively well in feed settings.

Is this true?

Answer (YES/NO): NO